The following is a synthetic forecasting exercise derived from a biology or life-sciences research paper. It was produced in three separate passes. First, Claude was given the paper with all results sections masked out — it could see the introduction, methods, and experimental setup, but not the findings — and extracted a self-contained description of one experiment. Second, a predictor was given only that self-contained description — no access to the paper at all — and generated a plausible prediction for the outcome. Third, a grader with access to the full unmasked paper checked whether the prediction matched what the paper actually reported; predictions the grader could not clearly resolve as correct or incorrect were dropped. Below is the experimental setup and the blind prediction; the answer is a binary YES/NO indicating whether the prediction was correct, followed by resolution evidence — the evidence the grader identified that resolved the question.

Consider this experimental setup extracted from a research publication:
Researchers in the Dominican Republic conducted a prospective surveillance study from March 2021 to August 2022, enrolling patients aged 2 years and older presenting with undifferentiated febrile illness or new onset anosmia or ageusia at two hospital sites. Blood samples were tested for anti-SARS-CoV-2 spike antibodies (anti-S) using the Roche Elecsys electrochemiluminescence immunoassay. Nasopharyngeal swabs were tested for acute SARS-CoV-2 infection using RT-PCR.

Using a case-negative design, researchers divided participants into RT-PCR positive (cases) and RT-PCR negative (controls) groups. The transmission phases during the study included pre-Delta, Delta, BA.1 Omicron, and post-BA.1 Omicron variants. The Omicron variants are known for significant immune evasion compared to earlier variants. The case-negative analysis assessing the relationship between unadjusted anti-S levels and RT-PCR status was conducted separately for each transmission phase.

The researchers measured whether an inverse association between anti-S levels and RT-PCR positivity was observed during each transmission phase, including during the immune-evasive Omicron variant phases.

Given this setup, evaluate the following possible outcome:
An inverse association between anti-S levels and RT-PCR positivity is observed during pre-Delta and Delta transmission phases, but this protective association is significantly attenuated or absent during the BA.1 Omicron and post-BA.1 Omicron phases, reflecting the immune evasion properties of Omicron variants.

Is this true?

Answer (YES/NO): NO